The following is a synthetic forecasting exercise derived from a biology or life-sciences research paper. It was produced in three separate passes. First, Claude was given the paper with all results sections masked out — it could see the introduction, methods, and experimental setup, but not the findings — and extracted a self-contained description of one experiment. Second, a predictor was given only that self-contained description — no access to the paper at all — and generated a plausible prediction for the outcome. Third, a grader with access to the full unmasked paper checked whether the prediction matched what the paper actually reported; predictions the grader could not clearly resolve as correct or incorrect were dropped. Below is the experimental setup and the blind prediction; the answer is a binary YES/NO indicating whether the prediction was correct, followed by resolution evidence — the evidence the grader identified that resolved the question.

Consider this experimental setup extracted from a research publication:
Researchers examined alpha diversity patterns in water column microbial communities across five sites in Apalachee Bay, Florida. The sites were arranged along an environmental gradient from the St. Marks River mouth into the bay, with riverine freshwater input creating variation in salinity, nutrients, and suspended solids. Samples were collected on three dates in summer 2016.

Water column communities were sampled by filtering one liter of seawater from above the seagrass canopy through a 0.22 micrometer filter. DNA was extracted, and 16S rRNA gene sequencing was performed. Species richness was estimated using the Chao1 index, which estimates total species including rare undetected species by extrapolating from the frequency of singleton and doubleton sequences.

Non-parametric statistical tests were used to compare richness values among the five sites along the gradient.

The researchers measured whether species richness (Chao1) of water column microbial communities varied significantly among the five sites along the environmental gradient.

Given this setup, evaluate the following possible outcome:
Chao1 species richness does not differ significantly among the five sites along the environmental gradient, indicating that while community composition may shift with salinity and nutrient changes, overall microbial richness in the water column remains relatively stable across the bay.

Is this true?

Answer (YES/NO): YES